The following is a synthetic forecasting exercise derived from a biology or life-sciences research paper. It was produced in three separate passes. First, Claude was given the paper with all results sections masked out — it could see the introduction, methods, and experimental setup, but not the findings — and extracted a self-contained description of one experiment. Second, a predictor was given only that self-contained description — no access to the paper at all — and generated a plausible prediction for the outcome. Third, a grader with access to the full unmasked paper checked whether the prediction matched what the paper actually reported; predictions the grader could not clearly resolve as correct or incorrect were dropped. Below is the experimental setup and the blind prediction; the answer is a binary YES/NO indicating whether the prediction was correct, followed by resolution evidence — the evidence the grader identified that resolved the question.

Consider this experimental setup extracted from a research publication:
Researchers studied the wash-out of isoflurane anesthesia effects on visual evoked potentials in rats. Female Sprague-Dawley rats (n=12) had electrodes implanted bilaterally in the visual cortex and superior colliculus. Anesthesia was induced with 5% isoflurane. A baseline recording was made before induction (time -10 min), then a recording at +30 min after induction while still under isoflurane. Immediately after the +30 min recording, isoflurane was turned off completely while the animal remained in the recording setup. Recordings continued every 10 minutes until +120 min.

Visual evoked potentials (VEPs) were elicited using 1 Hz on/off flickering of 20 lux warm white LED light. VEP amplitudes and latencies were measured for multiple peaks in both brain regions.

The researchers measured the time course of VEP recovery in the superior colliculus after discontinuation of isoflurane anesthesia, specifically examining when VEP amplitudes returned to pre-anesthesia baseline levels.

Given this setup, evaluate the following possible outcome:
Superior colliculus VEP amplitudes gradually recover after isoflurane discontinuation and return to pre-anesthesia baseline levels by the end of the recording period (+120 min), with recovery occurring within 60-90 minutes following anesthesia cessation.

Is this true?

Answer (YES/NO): NO